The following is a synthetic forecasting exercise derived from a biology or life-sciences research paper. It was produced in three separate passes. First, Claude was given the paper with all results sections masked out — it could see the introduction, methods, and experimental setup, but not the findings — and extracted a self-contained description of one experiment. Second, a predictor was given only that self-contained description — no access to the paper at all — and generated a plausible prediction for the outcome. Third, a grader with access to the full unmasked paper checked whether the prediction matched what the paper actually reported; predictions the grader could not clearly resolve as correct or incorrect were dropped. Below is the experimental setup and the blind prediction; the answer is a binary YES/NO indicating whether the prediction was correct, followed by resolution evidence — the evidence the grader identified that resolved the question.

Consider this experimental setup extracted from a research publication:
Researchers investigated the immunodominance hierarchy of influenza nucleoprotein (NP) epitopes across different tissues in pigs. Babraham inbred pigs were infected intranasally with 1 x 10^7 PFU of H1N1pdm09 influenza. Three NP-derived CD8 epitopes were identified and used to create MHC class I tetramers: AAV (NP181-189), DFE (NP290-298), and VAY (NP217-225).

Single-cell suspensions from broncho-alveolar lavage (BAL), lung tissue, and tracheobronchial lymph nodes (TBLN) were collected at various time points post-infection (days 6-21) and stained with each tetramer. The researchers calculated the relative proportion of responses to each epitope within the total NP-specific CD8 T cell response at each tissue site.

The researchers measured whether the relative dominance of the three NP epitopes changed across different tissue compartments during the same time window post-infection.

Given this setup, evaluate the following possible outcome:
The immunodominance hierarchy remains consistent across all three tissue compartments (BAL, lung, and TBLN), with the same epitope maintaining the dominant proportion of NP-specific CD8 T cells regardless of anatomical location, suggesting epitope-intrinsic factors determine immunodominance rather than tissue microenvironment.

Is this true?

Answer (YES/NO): NO